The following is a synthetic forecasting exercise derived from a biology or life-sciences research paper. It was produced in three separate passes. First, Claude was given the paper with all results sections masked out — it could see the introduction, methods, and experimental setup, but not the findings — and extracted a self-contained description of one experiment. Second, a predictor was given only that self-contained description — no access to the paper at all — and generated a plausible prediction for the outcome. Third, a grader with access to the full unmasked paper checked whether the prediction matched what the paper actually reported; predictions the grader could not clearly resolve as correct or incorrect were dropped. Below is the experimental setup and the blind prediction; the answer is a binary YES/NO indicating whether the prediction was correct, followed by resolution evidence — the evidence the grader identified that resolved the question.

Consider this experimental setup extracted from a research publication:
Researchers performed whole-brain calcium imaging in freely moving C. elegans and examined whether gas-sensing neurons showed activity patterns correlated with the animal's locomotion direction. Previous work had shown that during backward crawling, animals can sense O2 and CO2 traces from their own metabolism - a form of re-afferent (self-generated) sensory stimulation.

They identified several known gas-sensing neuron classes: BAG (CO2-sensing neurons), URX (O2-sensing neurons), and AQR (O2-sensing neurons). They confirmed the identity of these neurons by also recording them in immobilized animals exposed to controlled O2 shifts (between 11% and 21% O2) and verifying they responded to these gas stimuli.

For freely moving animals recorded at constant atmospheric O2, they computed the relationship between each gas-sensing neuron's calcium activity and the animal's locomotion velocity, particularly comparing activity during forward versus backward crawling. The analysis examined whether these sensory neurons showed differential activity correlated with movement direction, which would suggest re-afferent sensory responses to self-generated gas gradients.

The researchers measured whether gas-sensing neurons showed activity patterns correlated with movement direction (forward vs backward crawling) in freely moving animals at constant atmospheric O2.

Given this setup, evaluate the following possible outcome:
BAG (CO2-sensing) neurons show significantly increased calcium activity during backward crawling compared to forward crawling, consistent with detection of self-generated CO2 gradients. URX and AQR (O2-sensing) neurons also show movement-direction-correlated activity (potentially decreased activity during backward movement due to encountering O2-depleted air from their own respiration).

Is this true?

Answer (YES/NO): YES